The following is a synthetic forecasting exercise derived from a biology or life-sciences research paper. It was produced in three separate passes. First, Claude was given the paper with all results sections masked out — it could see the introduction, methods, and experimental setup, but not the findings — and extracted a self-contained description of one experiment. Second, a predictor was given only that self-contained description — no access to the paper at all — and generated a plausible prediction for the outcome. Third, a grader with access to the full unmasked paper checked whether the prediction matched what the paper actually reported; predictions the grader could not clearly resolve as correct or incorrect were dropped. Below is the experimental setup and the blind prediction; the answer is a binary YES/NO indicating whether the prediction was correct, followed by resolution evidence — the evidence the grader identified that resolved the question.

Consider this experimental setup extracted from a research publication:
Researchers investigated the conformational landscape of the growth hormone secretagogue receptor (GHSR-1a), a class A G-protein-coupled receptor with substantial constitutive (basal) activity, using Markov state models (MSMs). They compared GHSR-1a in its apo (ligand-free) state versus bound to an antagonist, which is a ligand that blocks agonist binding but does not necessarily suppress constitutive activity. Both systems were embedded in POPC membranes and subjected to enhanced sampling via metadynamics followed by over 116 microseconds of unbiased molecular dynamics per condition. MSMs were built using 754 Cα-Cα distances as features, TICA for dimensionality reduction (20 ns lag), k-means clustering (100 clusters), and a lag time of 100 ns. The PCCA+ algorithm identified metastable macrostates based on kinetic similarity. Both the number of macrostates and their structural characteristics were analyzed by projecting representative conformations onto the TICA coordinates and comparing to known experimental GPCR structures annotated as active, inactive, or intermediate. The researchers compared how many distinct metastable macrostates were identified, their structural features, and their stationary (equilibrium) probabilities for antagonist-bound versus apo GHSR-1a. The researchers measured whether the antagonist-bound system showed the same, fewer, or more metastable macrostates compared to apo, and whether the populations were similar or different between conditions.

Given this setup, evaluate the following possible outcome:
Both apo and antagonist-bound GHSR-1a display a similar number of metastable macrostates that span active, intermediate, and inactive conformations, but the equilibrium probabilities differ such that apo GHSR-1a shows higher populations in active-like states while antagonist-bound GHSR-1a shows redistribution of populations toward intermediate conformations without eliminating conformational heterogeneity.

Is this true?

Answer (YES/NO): NO